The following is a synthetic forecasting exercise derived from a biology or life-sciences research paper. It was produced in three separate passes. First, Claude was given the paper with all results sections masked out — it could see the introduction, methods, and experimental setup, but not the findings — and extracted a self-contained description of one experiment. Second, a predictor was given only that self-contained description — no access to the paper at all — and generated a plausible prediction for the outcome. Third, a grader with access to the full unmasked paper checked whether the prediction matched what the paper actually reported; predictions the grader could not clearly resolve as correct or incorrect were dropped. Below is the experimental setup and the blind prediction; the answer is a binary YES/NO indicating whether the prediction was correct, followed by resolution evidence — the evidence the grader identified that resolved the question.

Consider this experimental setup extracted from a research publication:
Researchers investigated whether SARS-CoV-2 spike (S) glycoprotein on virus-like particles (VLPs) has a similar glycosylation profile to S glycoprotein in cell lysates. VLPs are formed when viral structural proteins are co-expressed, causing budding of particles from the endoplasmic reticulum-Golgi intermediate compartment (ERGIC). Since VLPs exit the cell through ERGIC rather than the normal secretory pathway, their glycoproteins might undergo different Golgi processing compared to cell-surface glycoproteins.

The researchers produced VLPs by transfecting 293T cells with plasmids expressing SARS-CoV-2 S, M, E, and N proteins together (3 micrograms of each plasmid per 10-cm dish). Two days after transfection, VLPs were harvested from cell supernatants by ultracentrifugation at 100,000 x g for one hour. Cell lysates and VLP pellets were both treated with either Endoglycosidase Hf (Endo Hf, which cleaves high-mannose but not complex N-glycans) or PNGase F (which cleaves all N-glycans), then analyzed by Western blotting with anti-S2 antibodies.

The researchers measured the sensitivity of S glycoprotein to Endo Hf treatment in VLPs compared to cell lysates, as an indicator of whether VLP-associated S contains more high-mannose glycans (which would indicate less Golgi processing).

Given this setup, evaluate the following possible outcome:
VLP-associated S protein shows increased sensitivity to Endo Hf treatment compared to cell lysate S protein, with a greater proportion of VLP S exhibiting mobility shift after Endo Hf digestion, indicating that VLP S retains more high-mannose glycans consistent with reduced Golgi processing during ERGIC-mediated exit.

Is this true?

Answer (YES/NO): NO